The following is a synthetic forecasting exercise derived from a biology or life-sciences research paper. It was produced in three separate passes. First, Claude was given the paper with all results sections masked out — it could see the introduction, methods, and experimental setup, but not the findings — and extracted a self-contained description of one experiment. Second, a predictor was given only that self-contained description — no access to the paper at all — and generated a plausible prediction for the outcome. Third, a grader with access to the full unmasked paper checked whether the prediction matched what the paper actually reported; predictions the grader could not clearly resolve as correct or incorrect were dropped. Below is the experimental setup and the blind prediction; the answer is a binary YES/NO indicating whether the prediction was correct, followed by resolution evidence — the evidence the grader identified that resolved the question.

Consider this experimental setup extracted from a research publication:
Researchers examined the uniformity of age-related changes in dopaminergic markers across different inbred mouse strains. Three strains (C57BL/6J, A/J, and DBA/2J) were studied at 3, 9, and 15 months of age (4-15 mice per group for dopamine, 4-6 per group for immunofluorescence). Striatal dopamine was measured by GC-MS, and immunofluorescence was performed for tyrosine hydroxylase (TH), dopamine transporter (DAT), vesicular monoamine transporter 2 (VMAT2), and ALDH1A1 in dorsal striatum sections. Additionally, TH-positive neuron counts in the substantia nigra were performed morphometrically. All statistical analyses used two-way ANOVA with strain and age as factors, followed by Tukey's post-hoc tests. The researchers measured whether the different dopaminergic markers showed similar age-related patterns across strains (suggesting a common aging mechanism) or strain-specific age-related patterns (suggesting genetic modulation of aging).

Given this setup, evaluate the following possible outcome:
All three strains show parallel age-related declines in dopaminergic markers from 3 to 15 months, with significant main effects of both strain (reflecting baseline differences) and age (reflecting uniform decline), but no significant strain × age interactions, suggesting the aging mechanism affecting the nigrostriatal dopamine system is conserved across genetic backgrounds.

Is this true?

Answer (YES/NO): NO